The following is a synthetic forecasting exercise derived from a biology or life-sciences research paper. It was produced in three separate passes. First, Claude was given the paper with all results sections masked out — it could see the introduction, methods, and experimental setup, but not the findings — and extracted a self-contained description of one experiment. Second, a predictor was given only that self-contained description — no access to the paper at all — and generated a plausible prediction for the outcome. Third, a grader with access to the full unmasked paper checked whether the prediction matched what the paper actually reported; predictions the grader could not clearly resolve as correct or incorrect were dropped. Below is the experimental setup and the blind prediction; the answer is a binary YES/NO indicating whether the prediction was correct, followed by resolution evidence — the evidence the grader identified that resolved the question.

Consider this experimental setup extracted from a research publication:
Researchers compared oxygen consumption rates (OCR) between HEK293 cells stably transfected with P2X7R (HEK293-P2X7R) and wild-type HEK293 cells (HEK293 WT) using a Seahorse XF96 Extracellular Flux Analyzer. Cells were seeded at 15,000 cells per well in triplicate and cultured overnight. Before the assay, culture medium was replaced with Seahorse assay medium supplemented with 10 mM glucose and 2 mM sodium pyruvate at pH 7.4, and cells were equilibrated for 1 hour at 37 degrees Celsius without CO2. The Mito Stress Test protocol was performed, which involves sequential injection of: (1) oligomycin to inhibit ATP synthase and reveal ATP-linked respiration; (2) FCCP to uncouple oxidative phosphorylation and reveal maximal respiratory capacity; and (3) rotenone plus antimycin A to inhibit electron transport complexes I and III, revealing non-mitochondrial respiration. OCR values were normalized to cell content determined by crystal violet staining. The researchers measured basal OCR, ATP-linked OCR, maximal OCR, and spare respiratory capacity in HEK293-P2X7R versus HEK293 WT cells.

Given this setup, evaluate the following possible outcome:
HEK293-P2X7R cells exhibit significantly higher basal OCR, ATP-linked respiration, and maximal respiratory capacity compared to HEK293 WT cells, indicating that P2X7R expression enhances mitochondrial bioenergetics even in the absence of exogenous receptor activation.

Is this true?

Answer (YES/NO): YES